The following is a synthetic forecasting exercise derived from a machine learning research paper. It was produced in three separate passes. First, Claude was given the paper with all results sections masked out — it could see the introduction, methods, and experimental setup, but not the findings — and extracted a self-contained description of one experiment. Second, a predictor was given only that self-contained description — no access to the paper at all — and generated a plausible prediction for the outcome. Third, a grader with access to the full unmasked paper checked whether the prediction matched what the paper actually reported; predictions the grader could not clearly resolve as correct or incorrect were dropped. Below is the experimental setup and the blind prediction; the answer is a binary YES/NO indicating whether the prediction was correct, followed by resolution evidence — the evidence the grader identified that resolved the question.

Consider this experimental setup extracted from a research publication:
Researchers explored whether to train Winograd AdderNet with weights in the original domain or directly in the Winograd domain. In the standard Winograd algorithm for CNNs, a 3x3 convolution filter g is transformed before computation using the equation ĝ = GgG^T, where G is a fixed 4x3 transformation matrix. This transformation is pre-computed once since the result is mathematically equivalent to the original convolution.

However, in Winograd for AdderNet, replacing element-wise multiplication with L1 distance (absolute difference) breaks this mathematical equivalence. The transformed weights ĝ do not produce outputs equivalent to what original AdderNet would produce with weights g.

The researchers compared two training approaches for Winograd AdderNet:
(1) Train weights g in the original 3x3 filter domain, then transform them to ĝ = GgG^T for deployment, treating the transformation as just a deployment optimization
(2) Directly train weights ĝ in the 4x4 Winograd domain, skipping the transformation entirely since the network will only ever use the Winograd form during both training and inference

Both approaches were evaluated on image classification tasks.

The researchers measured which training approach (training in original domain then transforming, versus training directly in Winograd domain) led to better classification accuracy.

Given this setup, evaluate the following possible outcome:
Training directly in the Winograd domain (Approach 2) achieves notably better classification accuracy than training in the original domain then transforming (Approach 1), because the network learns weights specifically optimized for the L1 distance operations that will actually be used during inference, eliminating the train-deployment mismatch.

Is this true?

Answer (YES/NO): YES